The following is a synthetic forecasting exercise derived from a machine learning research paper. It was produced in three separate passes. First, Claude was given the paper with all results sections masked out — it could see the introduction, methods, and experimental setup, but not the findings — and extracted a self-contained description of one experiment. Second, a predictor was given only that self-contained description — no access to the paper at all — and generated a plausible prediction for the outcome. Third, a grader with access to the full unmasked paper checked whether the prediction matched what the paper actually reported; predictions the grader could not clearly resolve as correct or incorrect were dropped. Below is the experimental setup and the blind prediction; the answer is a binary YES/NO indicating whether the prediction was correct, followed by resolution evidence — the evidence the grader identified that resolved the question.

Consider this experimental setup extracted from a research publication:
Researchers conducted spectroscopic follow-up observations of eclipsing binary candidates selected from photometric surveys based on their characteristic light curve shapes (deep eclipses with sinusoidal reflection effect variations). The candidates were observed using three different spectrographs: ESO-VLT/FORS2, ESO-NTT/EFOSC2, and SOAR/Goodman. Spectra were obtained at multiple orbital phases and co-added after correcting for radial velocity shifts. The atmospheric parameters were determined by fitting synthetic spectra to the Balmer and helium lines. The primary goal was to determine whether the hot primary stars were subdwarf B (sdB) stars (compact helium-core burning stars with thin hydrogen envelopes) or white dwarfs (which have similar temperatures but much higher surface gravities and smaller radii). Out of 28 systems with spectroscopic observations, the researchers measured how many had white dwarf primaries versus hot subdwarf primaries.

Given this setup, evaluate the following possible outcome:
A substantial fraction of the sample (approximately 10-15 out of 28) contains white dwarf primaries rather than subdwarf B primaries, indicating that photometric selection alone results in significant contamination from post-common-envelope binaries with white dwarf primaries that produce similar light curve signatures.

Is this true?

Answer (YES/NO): NO